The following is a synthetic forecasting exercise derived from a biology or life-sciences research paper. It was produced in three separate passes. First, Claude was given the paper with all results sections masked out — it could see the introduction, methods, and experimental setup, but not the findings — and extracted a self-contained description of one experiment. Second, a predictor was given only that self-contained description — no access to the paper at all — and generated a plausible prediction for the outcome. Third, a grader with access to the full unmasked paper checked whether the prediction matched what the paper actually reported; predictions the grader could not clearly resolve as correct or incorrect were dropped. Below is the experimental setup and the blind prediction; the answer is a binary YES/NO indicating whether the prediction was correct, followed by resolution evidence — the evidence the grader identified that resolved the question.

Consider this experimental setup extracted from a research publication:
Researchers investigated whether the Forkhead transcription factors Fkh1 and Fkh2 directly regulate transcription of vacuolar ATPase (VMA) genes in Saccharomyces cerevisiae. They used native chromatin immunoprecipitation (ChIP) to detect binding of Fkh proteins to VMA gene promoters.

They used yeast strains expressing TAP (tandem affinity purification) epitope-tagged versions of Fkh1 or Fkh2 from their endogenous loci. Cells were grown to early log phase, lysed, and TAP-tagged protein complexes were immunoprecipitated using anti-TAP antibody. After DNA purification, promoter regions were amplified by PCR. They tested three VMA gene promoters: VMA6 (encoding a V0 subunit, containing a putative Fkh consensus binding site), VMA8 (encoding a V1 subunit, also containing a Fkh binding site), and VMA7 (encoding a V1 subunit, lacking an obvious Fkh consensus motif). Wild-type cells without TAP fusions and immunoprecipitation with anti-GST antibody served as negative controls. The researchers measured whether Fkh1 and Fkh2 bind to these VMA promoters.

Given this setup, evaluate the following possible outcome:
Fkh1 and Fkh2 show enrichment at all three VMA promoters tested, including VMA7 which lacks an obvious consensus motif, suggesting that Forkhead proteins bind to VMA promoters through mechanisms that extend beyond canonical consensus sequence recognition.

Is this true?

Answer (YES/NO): NO